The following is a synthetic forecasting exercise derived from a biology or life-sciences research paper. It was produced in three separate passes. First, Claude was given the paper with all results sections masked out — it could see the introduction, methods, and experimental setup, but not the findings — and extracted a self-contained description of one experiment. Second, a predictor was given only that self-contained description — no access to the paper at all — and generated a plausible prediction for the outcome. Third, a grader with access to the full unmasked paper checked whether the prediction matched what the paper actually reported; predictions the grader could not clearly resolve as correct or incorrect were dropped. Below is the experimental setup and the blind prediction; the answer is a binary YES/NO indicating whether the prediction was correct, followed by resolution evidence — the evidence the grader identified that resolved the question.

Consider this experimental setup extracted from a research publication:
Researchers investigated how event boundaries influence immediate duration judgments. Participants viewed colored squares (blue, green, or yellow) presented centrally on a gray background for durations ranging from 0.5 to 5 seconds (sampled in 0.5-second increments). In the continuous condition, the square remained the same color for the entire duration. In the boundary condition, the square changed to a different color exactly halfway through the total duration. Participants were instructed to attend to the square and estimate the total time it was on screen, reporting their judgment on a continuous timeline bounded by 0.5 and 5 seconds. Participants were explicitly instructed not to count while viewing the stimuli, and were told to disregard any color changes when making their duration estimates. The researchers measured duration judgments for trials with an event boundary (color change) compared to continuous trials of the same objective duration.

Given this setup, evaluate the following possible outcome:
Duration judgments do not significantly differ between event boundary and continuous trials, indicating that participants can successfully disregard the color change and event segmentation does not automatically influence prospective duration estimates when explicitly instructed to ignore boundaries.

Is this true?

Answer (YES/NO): NO